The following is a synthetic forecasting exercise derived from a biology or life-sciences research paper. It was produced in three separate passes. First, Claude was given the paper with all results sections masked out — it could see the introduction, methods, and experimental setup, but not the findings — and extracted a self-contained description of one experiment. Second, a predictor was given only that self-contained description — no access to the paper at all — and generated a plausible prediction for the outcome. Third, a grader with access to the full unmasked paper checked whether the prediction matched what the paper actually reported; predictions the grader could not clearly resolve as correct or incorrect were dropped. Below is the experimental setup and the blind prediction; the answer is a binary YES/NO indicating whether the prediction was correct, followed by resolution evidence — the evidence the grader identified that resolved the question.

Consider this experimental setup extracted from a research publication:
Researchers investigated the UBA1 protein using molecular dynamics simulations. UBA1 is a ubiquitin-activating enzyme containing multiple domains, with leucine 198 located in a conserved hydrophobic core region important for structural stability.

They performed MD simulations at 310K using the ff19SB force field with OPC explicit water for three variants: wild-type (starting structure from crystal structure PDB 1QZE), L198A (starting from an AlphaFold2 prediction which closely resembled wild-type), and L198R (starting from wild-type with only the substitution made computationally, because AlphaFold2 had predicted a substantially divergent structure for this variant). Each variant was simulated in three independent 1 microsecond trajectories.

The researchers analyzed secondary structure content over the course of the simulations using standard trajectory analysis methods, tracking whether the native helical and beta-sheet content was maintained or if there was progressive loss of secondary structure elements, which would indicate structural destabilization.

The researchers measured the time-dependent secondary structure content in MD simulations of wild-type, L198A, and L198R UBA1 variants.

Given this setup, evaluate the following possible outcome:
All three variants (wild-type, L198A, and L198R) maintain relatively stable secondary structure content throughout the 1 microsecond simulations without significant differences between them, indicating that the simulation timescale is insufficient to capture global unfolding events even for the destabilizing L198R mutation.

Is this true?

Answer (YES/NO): NO